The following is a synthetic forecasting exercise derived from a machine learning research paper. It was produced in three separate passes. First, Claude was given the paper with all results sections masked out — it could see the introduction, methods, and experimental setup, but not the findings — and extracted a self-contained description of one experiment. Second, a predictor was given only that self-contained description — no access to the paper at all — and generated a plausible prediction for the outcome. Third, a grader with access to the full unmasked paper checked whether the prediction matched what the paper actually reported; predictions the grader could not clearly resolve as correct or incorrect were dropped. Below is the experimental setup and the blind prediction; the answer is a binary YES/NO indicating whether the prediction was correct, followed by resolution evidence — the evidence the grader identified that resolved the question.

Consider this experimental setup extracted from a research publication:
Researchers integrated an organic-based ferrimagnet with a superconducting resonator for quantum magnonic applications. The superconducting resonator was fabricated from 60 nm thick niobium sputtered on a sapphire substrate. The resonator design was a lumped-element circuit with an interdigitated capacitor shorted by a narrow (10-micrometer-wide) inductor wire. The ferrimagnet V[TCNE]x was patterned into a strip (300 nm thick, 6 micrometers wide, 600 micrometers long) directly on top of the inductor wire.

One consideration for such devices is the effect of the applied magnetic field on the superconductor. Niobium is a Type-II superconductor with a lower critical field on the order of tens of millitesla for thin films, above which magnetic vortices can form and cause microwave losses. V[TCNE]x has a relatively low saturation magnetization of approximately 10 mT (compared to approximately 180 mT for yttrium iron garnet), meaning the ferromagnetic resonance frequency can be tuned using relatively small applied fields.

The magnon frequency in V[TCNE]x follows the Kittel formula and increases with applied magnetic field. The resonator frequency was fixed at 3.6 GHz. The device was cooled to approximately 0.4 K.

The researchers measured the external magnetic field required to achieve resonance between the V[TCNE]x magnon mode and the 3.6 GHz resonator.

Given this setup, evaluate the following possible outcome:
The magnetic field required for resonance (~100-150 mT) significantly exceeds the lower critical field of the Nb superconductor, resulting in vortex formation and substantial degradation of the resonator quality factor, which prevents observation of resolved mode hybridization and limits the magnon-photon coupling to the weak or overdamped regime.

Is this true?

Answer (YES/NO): NO